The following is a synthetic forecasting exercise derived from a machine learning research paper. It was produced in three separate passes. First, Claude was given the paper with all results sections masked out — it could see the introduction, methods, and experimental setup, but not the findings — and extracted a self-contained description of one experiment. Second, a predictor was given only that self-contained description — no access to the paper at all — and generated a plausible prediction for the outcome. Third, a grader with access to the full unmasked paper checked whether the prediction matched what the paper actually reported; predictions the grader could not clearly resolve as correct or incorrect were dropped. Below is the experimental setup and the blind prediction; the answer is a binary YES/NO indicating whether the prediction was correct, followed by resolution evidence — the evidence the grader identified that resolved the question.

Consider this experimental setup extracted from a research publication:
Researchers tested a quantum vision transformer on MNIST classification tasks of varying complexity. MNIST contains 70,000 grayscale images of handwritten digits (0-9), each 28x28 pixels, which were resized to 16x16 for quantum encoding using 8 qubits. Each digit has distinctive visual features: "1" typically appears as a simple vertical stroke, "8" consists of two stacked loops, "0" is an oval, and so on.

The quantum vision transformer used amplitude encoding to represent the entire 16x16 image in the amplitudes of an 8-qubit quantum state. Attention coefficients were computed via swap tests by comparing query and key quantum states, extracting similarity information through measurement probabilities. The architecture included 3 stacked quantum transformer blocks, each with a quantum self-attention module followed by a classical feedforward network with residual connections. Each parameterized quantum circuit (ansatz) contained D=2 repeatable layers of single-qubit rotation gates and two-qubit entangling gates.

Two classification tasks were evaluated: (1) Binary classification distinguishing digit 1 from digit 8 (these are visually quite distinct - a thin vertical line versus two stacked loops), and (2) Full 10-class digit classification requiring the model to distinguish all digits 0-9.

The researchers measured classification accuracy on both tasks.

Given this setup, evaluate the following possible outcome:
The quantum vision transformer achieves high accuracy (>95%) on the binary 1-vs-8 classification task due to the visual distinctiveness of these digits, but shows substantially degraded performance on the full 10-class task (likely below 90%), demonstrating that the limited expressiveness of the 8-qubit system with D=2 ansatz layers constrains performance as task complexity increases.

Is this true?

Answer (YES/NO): NO